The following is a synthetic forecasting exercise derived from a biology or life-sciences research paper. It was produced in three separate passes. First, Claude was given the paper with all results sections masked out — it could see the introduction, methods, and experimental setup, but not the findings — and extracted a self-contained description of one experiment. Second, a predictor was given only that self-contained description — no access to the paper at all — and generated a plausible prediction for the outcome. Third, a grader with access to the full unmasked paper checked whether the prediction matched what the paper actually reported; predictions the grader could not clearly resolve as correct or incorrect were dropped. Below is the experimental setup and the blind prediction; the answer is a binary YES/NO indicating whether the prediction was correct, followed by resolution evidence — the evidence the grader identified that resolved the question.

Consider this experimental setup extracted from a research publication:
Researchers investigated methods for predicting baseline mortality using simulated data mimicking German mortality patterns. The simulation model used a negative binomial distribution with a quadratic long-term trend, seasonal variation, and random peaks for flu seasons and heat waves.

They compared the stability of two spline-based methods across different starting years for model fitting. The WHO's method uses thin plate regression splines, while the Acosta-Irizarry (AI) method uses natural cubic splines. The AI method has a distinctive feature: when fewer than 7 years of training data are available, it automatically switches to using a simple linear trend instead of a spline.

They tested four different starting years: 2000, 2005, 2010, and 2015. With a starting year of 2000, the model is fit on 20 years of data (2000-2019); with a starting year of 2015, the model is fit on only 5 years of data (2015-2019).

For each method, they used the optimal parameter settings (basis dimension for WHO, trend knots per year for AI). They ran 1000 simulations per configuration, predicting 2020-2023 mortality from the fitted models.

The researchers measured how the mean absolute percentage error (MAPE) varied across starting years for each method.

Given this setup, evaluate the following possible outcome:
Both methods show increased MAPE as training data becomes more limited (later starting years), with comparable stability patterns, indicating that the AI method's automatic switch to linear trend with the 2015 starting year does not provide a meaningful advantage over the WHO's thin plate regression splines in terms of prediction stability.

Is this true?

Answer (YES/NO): NO